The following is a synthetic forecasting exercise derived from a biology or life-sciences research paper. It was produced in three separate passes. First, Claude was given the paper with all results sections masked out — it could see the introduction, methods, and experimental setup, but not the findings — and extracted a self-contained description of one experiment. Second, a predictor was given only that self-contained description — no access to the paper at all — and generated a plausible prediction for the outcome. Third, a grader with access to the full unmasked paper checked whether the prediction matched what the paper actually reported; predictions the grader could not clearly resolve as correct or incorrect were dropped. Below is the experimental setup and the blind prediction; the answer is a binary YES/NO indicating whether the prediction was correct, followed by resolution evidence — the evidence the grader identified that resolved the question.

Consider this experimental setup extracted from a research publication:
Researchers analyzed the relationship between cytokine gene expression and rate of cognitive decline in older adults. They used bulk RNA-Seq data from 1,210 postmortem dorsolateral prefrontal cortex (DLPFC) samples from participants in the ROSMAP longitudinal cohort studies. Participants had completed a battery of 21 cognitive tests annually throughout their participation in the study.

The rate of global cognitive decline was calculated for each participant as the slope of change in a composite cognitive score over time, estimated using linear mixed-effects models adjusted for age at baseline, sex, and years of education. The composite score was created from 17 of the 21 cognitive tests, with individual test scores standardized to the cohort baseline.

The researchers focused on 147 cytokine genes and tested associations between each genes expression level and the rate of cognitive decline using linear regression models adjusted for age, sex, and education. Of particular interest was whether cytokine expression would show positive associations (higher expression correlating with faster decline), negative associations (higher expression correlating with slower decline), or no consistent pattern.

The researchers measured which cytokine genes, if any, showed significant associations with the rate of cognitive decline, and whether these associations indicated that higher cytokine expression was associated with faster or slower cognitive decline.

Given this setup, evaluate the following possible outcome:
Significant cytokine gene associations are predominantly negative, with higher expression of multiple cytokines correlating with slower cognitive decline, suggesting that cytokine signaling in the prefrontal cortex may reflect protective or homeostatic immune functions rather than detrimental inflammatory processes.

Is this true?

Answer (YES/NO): NO